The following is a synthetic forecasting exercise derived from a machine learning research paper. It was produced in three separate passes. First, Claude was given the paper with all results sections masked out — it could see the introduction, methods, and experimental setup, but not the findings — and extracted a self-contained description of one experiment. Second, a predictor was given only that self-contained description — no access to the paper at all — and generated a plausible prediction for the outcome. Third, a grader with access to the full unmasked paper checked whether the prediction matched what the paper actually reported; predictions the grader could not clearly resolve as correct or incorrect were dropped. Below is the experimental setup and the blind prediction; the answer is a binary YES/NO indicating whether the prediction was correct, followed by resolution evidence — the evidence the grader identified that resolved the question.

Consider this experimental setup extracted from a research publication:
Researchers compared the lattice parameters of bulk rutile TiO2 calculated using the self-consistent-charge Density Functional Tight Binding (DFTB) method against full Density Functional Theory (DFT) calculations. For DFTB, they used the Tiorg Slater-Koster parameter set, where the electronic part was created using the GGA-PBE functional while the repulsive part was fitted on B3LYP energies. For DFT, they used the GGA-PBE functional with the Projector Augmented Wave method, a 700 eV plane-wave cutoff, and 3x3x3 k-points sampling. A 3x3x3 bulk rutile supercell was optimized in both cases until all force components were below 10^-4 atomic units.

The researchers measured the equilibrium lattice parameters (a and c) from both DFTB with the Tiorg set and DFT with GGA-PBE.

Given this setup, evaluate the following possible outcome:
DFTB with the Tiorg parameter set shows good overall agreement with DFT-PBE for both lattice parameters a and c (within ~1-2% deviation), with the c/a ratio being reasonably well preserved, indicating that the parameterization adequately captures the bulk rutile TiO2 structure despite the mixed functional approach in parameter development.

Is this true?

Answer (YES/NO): YES